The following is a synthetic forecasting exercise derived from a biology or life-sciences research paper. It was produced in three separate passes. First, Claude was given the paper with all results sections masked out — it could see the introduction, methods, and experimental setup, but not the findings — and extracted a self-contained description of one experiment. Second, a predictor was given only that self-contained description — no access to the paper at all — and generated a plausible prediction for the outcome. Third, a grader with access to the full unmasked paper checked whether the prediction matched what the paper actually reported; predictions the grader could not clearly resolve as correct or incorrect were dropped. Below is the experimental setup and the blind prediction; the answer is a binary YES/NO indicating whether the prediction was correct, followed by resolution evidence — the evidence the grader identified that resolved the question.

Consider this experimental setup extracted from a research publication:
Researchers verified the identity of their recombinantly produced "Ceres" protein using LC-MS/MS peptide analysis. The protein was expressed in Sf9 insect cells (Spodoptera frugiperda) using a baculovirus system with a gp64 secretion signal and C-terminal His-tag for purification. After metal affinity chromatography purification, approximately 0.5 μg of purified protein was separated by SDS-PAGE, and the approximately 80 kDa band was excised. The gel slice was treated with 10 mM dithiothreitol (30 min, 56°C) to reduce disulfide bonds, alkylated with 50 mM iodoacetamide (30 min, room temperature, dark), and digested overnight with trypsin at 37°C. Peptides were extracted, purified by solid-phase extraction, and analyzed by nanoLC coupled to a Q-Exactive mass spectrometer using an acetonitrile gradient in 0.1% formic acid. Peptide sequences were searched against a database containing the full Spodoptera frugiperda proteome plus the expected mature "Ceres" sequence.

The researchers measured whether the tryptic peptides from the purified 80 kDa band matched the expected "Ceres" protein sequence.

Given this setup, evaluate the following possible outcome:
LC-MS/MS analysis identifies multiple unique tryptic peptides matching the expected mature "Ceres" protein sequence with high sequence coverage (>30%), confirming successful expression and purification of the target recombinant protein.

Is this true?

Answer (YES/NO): YES